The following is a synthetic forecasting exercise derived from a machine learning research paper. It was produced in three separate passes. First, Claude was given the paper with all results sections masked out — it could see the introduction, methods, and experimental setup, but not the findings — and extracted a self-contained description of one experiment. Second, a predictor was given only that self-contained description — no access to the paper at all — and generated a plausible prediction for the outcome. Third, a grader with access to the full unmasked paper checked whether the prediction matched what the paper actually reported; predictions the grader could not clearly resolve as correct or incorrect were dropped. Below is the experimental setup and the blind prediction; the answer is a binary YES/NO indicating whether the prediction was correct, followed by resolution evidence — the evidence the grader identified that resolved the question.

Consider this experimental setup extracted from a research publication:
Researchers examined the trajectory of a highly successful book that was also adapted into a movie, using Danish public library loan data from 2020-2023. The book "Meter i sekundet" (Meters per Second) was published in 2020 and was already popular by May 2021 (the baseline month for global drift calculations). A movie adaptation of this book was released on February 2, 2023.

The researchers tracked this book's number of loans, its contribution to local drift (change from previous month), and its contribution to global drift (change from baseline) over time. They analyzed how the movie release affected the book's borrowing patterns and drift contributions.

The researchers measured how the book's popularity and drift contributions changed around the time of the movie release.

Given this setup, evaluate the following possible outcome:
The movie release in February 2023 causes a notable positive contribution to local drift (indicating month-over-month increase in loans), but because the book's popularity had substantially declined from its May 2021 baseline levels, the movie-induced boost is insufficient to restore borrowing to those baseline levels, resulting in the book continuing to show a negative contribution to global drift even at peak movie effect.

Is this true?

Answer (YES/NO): NO